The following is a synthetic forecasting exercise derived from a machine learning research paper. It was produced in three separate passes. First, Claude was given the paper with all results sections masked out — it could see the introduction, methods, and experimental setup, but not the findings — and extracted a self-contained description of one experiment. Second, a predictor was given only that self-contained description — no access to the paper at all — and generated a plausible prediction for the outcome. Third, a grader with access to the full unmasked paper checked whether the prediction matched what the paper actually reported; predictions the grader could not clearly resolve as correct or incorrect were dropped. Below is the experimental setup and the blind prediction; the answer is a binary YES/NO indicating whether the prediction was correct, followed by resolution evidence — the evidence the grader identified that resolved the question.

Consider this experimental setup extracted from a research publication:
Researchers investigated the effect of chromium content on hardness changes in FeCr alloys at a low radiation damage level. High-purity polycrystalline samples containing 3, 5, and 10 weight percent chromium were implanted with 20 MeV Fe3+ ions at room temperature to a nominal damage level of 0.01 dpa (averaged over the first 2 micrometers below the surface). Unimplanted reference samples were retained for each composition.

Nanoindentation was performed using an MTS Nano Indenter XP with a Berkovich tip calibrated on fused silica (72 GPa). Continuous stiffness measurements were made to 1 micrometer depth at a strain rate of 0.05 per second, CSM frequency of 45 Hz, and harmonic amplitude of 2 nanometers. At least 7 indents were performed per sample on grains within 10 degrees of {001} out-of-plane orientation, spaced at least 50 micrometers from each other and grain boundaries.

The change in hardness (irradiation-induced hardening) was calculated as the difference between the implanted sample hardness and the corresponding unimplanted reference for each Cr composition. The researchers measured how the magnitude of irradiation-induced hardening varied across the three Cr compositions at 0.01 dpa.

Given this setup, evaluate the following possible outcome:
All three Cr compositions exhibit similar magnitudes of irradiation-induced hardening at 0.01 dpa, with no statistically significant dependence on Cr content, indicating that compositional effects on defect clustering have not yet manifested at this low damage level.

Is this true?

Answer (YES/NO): NO